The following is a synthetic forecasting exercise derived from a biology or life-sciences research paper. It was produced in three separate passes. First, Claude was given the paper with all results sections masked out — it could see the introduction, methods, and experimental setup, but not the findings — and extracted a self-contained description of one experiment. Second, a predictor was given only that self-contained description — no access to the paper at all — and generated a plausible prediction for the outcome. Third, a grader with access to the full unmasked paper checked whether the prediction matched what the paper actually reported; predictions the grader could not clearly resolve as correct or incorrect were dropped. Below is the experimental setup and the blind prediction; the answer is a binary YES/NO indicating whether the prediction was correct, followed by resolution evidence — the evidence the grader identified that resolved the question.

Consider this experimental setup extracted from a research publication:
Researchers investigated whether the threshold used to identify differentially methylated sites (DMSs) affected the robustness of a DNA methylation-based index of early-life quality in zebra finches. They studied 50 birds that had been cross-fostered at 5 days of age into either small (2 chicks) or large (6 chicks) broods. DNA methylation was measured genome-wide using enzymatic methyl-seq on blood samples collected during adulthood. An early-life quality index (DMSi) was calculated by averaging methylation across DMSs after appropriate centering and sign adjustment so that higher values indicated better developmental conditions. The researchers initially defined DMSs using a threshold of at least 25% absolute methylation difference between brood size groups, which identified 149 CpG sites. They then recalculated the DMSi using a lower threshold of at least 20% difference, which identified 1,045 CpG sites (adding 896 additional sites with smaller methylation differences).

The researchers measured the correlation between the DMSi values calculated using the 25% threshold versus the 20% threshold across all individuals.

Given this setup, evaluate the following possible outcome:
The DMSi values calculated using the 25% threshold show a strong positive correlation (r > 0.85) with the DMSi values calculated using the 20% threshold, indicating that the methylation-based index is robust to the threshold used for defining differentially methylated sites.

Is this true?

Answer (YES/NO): YES